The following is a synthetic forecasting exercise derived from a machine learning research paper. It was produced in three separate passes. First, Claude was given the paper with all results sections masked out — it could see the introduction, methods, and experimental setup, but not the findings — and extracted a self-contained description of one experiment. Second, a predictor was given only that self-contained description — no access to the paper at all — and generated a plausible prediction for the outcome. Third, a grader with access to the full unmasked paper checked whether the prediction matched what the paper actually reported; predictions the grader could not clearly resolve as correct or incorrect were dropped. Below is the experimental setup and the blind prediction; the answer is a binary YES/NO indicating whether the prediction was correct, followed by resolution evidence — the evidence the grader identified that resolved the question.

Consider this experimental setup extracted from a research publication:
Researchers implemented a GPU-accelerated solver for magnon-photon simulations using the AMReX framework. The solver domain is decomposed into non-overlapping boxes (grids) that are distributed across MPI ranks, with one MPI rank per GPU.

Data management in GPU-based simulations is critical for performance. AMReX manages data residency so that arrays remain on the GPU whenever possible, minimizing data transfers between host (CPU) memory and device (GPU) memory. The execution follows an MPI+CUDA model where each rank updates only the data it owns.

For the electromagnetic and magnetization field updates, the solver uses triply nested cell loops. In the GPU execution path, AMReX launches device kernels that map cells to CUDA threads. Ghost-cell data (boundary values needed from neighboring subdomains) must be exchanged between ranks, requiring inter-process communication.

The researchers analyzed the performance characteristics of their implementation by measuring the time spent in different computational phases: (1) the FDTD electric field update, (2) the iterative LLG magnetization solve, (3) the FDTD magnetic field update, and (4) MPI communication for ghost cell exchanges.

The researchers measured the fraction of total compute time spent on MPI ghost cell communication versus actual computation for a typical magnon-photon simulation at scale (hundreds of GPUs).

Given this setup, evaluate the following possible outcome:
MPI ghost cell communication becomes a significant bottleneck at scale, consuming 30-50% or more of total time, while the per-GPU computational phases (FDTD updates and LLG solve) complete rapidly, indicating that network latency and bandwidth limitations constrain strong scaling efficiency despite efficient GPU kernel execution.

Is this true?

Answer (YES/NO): NO